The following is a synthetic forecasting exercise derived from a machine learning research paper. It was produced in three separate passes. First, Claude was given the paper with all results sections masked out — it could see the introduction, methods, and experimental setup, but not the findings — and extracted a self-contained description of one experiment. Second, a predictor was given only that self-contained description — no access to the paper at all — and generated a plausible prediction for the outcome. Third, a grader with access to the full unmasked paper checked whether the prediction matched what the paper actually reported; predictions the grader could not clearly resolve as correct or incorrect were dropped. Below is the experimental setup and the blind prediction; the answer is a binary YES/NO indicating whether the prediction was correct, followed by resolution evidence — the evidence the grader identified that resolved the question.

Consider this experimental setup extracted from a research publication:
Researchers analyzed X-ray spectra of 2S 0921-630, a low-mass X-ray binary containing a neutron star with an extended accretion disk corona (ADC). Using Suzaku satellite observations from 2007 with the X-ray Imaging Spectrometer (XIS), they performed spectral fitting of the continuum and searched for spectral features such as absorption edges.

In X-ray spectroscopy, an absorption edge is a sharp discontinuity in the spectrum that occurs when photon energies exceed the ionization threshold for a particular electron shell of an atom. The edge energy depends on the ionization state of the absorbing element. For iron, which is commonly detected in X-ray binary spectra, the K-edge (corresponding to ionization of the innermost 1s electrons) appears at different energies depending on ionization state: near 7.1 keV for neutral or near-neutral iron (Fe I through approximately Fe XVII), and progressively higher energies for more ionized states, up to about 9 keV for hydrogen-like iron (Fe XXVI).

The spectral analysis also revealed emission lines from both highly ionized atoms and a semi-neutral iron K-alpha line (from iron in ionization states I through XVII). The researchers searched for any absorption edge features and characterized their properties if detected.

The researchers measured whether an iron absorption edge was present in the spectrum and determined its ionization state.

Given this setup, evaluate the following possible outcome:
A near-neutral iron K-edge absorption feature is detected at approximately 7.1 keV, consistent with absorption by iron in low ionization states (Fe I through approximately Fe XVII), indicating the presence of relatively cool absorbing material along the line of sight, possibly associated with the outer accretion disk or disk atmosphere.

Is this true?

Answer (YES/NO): YES